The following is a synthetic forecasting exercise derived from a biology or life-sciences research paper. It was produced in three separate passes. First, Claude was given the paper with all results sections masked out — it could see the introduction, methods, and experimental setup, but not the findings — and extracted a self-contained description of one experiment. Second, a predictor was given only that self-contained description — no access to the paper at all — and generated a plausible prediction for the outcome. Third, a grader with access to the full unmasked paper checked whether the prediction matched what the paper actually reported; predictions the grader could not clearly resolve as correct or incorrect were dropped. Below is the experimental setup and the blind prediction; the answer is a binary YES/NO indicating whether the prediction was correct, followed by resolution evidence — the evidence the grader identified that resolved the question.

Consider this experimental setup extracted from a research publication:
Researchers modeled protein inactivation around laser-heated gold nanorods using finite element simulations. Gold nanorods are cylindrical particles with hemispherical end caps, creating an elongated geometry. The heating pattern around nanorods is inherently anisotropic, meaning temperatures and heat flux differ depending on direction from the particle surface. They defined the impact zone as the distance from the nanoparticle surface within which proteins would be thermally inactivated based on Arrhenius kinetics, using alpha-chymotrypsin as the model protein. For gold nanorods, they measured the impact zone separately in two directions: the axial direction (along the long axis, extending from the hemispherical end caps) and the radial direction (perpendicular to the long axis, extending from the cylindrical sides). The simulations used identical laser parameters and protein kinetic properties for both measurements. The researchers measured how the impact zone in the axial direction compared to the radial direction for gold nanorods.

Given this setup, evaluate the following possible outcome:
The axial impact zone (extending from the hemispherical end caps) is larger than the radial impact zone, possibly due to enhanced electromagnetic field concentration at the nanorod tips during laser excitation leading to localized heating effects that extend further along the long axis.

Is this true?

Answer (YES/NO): NO